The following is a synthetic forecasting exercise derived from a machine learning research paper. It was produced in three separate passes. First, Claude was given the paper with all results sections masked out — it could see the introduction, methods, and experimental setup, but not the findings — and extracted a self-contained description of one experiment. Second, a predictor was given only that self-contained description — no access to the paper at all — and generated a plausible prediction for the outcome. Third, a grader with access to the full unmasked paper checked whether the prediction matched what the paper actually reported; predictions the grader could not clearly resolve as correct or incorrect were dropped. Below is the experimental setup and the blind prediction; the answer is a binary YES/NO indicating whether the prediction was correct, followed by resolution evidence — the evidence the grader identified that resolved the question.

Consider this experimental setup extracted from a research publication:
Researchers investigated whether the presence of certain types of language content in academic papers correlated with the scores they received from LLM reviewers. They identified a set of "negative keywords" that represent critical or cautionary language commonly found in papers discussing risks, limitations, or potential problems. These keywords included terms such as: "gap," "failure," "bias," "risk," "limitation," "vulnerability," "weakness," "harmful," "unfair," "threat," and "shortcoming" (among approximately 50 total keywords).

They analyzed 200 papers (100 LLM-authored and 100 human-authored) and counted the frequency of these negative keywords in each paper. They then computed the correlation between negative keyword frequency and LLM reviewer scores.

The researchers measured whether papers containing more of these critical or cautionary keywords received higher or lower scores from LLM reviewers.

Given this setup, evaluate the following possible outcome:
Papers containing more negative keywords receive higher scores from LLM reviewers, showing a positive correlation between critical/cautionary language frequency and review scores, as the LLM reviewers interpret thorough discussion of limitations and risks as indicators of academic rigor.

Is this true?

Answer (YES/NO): NO